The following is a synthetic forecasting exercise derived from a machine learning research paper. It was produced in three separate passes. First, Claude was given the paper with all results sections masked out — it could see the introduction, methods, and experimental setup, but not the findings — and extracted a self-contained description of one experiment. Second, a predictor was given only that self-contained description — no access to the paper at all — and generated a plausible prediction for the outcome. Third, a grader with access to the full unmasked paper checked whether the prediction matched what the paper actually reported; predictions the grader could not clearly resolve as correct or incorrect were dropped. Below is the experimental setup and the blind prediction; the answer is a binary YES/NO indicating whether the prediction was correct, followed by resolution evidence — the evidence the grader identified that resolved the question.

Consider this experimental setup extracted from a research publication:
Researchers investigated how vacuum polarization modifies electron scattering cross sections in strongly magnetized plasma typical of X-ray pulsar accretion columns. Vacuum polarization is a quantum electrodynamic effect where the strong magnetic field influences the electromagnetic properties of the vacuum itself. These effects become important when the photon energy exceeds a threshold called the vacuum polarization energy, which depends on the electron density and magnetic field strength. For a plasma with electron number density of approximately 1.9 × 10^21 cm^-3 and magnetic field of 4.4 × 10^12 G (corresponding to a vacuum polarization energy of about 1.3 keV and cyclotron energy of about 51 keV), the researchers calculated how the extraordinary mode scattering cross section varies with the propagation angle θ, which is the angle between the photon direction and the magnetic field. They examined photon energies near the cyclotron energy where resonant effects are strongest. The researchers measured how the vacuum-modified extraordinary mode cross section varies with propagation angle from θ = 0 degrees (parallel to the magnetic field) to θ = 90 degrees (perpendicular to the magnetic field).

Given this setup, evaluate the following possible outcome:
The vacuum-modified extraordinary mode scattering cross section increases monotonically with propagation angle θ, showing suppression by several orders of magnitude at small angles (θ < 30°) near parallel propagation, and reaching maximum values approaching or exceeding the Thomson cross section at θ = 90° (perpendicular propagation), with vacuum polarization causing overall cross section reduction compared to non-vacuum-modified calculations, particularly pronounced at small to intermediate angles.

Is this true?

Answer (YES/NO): NO